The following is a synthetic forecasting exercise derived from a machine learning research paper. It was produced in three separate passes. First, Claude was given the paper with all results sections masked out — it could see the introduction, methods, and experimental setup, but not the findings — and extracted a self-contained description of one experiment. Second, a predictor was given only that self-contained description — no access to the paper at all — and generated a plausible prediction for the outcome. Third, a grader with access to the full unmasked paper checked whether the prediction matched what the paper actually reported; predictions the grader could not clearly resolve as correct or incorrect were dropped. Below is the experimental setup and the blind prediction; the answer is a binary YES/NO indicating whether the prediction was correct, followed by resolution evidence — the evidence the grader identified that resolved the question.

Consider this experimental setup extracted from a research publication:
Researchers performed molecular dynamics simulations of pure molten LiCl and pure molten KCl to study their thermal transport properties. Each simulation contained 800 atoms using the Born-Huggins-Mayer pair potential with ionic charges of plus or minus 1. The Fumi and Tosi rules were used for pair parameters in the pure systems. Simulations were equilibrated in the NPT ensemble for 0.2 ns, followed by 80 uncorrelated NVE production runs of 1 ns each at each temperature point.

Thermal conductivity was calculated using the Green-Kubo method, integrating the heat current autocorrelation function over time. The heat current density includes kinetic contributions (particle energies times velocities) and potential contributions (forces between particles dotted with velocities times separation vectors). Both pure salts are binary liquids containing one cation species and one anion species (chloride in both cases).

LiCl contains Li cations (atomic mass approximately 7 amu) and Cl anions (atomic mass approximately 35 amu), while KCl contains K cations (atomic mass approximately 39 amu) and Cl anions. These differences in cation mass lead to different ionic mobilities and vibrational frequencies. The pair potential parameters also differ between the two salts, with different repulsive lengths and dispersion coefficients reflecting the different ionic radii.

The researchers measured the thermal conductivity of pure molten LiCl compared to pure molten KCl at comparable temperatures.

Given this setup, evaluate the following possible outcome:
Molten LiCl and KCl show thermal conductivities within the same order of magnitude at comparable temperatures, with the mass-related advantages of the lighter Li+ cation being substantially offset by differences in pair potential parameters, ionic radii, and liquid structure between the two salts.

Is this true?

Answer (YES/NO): NO